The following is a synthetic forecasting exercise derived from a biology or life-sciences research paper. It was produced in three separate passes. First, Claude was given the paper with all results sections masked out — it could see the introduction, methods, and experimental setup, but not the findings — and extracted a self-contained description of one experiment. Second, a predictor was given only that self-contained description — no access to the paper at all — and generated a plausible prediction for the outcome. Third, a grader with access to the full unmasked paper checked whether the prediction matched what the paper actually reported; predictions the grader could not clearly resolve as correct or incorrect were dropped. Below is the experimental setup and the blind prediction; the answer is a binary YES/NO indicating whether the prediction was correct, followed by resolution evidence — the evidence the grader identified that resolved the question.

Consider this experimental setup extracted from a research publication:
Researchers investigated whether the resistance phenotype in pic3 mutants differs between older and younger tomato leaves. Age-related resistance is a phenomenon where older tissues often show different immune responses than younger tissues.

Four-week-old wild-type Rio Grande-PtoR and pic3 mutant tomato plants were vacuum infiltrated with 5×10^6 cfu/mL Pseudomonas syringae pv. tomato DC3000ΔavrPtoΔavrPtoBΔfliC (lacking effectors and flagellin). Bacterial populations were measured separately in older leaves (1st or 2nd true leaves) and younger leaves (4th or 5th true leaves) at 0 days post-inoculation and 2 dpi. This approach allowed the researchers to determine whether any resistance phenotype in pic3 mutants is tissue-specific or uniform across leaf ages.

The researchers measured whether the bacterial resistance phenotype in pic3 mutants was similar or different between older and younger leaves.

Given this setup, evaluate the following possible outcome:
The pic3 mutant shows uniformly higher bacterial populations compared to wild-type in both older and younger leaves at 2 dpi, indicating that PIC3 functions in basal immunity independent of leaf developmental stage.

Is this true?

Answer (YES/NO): NO